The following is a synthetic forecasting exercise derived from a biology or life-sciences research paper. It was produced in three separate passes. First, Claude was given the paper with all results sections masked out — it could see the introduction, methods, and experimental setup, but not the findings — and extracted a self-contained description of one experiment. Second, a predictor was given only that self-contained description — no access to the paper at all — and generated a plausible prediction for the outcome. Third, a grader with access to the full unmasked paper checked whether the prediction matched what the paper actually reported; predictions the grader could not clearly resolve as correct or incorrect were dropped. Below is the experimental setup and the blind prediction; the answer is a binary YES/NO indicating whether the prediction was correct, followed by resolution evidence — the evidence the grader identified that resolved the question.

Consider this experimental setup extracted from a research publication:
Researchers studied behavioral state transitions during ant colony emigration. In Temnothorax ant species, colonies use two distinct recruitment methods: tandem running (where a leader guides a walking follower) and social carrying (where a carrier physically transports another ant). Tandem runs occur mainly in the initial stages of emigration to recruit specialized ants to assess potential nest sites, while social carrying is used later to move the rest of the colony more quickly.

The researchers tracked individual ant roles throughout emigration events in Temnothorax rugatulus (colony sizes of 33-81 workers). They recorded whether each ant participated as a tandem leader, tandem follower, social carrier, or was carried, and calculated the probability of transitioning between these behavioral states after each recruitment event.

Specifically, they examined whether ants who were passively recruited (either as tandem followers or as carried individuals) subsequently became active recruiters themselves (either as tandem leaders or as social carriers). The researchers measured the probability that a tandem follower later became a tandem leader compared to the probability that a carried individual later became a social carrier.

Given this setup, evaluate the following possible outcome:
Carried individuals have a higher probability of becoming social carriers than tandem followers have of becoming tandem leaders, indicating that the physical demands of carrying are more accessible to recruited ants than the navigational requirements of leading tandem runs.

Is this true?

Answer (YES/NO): NO